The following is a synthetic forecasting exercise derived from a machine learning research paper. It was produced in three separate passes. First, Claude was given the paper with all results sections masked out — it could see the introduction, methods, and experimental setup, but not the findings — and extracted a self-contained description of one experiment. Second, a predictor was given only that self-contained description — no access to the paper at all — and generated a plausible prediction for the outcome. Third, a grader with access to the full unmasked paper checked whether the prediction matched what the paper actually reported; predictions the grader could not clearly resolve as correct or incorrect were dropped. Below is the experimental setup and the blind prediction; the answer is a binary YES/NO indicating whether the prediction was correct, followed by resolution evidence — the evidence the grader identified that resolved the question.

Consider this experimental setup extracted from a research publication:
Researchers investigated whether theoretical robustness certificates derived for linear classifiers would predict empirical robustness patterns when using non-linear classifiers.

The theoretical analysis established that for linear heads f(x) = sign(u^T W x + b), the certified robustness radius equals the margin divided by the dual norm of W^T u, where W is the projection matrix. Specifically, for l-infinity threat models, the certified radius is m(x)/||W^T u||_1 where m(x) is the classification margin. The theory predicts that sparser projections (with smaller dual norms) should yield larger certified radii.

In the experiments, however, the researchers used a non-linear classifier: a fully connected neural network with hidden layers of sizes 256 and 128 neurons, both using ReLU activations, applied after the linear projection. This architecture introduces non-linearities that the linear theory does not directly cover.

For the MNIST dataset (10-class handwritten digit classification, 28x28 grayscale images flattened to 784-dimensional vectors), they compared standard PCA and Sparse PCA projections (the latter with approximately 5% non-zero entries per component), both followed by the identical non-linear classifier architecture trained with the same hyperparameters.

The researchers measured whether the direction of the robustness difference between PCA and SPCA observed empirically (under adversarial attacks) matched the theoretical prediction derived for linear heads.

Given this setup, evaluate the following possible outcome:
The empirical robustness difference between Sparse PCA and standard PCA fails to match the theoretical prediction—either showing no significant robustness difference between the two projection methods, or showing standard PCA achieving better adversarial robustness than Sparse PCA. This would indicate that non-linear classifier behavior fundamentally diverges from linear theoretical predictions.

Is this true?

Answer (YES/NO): NO